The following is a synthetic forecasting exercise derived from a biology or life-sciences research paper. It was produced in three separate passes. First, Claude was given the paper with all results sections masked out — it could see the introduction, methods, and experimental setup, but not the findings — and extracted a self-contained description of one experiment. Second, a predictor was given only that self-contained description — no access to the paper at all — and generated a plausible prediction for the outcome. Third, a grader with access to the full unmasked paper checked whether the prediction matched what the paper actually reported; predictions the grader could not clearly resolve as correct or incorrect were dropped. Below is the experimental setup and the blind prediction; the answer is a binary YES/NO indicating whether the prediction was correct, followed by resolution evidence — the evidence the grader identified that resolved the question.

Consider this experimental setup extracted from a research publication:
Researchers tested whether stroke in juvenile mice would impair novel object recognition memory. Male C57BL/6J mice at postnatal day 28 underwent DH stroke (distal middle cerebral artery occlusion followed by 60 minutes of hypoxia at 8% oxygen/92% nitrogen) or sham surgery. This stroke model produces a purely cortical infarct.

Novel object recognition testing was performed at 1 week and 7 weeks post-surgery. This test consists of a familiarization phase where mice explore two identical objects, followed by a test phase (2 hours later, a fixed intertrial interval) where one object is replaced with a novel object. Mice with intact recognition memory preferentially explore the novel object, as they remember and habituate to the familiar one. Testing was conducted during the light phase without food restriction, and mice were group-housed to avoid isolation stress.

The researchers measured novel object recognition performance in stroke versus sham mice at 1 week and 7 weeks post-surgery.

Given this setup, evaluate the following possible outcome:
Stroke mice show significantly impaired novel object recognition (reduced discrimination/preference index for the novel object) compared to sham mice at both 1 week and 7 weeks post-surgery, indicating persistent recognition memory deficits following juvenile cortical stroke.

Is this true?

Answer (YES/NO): NO